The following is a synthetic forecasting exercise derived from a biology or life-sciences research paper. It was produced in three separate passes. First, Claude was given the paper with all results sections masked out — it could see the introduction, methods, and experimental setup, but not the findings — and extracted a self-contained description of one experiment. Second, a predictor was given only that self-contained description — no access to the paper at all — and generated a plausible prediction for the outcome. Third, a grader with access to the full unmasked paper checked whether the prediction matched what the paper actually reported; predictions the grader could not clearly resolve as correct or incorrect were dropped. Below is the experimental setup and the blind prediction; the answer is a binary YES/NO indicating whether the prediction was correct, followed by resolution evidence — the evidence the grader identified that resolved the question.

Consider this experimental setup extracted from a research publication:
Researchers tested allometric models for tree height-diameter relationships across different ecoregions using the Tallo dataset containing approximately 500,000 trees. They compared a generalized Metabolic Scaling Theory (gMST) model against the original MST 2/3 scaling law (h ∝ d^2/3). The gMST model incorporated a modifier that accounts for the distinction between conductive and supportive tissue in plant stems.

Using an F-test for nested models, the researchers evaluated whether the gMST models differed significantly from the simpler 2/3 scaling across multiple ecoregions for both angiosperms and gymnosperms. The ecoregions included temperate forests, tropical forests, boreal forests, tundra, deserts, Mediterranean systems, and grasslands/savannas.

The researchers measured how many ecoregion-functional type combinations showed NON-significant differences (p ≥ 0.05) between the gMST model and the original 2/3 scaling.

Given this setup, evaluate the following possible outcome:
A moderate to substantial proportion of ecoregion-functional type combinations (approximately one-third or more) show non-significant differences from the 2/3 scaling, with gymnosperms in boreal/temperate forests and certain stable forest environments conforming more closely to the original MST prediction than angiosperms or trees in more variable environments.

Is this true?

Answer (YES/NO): NO